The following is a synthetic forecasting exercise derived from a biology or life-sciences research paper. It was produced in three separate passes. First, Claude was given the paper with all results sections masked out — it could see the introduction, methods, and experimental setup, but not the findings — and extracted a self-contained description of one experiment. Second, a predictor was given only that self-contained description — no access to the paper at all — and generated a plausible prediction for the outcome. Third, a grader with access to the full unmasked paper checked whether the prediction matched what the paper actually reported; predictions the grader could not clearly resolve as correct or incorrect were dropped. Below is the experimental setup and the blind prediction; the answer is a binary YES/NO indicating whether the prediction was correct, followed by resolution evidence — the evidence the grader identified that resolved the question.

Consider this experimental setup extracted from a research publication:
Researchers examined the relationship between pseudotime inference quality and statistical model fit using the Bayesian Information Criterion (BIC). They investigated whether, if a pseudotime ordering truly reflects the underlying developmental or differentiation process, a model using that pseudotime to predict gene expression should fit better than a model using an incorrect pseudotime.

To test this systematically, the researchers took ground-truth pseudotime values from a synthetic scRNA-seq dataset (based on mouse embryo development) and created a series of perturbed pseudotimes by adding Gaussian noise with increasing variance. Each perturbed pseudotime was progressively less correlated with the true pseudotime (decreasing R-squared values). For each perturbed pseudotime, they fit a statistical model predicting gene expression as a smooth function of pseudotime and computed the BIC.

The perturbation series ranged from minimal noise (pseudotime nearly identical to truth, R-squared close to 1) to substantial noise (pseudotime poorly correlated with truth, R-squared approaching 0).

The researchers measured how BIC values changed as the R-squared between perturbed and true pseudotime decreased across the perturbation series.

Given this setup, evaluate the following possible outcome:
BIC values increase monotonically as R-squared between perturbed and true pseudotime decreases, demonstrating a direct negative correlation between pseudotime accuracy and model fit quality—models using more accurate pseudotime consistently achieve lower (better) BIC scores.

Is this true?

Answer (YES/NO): YES